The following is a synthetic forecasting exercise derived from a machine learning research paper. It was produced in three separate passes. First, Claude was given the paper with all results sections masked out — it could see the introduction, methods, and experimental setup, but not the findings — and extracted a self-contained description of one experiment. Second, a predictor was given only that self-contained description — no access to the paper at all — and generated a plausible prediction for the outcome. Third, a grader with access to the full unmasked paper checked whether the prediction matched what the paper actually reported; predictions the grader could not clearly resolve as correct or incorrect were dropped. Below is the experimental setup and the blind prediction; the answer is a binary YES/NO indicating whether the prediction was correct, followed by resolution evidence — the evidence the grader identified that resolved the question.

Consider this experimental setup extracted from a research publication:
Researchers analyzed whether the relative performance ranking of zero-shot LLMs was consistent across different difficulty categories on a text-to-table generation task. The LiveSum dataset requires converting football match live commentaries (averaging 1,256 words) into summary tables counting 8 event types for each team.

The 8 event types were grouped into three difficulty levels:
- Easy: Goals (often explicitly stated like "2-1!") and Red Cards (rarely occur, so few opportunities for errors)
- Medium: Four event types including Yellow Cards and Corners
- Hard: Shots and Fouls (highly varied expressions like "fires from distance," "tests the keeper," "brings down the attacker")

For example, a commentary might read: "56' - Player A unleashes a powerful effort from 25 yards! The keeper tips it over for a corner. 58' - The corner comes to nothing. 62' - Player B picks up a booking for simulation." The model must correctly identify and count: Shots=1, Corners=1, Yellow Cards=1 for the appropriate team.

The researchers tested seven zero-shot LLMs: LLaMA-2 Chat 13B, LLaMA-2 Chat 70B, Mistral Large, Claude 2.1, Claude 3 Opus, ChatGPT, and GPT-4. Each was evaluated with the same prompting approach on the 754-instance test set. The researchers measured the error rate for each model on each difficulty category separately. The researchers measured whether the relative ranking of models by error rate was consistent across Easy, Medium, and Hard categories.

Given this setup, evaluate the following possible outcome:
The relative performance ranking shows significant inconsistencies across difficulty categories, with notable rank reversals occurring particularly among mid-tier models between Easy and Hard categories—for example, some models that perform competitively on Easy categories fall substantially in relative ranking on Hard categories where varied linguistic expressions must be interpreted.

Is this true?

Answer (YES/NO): NO